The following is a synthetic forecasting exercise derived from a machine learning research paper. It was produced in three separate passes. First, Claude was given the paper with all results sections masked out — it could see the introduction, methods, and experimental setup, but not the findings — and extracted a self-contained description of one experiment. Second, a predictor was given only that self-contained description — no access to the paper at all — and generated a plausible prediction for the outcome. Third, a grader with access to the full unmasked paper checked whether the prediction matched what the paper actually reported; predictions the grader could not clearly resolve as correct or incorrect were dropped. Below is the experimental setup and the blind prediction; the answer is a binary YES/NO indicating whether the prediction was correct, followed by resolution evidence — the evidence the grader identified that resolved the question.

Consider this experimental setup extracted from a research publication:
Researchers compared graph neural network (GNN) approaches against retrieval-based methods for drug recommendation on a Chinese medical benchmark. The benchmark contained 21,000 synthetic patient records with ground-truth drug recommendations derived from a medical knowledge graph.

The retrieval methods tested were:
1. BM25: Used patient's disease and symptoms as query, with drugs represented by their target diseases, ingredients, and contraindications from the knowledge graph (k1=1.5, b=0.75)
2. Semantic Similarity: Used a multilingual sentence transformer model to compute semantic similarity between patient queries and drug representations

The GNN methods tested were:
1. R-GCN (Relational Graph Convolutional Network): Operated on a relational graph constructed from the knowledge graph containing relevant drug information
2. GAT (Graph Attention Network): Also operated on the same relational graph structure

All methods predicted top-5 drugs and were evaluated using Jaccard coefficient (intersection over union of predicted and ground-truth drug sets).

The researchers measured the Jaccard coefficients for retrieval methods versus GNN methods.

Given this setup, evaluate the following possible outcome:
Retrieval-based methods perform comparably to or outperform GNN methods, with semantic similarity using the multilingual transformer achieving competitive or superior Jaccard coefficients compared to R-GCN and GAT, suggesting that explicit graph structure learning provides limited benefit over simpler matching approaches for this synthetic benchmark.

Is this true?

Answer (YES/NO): YES